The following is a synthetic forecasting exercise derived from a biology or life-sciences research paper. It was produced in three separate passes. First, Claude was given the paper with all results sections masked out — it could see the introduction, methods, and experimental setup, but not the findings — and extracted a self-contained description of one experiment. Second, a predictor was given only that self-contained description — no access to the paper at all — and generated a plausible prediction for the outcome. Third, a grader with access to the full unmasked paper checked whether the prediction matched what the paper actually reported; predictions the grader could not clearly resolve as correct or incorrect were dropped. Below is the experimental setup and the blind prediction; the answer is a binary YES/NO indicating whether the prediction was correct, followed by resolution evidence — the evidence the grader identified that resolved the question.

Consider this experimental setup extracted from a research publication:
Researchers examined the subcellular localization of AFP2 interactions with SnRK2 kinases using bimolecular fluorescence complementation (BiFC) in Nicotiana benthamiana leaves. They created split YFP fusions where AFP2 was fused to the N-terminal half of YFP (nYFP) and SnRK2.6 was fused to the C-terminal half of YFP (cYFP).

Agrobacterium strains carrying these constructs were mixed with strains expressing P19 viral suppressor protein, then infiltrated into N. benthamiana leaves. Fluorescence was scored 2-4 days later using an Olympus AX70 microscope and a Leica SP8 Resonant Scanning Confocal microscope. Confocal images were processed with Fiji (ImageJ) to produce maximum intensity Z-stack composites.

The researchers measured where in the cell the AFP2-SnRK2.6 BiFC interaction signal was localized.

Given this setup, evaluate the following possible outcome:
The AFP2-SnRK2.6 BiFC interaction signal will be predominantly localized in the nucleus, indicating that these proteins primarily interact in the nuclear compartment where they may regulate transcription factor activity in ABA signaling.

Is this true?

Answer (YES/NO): YES